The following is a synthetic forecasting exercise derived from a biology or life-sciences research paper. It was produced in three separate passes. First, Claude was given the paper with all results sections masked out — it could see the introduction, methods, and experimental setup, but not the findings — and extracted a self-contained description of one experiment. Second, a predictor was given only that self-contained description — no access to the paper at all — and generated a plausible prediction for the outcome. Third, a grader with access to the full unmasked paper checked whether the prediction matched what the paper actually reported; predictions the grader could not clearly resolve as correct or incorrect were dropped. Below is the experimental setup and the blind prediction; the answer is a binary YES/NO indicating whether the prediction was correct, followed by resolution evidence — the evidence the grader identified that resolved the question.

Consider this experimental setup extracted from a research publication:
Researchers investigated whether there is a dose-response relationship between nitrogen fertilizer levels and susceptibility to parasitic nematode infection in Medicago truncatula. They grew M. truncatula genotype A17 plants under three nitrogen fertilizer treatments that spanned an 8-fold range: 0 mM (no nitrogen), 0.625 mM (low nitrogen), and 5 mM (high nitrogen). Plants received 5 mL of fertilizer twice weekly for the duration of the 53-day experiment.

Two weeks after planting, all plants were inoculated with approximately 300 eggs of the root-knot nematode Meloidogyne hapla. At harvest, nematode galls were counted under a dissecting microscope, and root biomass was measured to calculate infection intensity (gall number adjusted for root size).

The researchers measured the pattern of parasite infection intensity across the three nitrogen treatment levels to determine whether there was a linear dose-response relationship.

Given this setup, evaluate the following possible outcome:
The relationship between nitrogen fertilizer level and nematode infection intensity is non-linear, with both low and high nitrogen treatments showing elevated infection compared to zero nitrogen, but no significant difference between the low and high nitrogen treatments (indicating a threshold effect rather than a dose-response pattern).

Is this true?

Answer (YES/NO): NO